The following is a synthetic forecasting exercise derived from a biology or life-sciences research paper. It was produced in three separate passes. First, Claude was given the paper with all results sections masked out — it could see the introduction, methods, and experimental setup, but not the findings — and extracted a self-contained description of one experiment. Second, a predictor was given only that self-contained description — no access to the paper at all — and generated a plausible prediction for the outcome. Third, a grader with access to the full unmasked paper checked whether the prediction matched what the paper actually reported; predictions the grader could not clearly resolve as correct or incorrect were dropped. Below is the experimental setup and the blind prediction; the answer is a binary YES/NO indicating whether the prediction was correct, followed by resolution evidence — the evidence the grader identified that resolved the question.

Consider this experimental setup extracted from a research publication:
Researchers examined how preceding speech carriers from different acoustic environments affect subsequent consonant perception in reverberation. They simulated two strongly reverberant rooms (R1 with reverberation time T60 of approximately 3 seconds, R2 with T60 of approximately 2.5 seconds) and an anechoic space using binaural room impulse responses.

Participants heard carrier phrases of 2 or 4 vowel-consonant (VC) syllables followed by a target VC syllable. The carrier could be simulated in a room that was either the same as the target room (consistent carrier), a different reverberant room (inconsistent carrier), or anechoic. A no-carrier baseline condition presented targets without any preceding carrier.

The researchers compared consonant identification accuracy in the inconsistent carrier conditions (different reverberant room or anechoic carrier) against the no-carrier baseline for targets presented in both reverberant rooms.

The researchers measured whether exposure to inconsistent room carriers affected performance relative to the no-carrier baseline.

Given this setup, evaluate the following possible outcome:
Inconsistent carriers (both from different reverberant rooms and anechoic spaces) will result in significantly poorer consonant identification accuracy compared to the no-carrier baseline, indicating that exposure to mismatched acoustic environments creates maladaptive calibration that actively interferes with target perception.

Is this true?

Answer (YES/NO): YES